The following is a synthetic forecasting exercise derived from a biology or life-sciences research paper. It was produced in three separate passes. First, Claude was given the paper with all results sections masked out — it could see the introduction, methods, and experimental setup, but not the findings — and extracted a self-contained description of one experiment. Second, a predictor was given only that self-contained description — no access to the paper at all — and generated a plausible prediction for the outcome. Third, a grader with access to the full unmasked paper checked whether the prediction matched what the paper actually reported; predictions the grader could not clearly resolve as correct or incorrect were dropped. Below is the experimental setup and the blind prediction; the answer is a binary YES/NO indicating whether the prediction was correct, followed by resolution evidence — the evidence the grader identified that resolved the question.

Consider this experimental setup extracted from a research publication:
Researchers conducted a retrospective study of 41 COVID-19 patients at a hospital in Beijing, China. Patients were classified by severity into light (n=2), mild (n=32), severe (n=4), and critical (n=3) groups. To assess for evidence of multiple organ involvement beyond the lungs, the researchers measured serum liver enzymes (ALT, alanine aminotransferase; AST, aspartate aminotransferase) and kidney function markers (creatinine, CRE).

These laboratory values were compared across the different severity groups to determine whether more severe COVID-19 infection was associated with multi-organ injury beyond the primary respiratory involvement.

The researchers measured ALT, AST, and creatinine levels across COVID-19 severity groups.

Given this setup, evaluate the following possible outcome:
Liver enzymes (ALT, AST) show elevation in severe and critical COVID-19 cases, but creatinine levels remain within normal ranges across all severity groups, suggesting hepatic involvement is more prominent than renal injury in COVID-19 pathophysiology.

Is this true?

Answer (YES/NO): NO